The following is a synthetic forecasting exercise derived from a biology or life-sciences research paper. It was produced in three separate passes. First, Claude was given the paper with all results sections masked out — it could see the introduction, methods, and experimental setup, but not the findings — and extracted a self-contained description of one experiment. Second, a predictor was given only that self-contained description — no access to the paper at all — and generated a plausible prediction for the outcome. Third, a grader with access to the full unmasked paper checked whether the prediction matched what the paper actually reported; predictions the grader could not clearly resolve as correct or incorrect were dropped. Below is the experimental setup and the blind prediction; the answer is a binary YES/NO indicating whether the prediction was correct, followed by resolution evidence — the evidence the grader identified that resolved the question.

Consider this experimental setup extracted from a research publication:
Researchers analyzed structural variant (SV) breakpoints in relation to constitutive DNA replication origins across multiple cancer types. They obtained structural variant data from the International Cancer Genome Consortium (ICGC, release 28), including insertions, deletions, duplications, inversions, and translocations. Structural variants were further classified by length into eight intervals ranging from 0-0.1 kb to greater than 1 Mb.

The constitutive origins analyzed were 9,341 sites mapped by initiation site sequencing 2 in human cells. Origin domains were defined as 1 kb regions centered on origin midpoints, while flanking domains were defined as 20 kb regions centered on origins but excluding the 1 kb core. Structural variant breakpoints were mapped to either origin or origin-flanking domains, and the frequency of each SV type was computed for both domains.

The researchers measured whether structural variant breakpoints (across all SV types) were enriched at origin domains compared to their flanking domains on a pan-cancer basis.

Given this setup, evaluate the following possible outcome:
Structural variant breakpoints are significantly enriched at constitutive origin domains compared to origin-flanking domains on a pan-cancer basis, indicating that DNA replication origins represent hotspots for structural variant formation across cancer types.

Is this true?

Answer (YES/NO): YES